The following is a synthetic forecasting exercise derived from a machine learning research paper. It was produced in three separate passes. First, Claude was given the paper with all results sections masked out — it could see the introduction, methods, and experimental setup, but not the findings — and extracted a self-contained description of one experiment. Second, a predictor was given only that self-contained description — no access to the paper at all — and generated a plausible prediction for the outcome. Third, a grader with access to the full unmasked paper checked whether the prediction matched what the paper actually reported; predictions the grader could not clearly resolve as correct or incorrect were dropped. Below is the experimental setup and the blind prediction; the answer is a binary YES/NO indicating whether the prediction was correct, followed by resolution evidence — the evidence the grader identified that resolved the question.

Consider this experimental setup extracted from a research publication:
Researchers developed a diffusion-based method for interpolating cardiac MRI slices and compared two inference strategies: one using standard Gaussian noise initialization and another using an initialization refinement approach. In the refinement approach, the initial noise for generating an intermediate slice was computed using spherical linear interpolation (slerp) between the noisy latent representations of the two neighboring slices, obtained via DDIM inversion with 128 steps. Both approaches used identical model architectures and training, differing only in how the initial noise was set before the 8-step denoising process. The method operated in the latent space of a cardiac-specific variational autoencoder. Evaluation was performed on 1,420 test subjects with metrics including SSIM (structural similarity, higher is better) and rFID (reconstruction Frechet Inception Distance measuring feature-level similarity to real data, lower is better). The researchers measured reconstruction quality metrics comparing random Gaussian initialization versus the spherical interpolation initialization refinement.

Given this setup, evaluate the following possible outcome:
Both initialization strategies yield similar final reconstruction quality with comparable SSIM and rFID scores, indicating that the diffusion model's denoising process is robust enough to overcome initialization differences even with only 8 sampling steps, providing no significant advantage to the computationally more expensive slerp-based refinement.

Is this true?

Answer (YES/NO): NO